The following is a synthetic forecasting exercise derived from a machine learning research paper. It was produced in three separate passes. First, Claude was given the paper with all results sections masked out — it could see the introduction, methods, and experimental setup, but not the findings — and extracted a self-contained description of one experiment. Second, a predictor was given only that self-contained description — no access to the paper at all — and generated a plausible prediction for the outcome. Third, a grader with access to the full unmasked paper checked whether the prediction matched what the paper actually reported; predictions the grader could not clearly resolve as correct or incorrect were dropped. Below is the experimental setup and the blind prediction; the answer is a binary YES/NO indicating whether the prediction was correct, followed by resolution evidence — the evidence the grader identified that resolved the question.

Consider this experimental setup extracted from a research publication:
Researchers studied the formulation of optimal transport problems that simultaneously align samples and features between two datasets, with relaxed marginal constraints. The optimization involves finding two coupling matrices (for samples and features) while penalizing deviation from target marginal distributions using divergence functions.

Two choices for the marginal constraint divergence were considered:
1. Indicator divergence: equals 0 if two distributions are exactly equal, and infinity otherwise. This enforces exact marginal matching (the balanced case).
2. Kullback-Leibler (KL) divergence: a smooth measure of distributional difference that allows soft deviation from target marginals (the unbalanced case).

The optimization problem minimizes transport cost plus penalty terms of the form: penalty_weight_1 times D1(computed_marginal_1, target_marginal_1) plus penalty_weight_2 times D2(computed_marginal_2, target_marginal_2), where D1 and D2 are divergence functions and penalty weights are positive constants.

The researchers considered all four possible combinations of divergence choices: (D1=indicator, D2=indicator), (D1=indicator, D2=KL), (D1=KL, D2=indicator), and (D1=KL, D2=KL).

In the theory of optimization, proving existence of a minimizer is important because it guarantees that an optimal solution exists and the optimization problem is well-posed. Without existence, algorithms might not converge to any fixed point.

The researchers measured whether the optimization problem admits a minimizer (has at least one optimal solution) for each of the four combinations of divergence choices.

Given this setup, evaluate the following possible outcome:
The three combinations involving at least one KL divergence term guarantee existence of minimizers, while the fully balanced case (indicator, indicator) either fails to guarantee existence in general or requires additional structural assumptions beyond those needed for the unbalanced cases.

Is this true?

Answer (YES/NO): NO